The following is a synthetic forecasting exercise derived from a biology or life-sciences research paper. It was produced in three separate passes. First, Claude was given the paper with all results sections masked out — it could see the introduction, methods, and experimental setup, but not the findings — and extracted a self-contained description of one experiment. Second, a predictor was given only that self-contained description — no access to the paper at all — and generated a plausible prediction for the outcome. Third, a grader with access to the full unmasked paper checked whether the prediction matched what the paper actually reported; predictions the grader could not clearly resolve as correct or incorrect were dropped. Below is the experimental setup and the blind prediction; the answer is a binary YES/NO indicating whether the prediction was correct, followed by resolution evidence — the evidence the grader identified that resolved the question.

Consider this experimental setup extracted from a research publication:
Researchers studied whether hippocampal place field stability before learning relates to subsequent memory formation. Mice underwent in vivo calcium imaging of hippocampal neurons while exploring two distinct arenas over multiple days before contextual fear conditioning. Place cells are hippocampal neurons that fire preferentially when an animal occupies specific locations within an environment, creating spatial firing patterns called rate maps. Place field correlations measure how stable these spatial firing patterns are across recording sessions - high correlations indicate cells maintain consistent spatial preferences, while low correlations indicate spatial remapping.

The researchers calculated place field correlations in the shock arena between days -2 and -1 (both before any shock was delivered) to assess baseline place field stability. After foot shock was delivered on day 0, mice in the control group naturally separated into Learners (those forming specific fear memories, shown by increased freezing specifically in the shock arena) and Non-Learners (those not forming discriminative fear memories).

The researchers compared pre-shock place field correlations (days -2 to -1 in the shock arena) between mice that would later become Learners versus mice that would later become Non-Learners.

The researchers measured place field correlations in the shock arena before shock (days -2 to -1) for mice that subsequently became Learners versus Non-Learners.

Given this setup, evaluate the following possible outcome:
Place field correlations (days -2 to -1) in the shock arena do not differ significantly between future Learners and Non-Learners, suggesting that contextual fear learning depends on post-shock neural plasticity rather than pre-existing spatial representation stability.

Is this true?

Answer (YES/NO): YES